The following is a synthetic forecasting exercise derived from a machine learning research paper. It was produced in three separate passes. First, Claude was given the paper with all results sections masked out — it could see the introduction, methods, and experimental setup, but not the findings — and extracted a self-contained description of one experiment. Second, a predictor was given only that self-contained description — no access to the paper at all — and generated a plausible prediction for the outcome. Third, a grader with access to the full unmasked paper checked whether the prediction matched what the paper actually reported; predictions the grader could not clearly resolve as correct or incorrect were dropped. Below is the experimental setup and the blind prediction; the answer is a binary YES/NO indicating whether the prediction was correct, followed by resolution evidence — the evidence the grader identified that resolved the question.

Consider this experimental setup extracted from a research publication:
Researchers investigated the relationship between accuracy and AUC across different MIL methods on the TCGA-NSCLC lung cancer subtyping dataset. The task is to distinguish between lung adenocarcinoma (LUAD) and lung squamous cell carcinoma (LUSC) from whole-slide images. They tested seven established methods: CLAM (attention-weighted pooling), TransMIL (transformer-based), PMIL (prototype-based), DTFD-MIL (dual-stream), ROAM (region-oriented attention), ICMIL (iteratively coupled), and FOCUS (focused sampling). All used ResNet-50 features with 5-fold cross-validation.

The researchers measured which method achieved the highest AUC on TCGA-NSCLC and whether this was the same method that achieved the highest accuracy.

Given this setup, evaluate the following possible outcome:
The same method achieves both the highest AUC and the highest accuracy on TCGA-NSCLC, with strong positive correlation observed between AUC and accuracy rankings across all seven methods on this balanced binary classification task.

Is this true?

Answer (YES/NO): YES